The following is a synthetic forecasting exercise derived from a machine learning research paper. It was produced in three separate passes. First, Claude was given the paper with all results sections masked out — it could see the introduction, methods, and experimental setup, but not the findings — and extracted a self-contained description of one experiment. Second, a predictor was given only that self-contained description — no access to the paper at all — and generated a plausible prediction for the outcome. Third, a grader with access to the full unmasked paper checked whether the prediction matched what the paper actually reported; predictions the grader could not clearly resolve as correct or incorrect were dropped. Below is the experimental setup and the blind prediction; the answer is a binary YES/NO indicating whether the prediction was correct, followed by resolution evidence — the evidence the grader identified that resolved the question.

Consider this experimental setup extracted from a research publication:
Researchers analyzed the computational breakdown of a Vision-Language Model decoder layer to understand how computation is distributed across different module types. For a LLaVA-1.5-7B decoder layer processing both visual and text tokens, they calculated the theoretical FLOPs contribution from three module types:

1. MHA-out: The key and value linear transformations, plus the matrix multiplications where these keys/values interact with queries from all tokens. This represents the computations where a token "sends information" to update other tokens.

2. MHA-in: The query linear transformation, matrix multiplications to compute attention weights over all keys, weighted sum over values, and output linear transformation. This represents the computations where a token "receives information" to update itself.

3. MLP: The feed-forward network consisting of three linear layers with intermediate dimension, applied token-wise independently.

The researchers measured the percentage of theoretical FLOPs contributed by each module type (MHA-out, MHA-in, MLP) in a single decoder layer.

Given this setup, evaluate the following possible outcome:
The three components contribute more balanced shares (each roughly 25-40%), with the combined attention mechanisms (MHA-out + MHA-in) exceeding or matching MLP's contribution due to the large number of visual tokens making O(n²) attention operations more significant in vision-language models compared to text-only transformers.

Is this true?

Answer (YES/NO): NO